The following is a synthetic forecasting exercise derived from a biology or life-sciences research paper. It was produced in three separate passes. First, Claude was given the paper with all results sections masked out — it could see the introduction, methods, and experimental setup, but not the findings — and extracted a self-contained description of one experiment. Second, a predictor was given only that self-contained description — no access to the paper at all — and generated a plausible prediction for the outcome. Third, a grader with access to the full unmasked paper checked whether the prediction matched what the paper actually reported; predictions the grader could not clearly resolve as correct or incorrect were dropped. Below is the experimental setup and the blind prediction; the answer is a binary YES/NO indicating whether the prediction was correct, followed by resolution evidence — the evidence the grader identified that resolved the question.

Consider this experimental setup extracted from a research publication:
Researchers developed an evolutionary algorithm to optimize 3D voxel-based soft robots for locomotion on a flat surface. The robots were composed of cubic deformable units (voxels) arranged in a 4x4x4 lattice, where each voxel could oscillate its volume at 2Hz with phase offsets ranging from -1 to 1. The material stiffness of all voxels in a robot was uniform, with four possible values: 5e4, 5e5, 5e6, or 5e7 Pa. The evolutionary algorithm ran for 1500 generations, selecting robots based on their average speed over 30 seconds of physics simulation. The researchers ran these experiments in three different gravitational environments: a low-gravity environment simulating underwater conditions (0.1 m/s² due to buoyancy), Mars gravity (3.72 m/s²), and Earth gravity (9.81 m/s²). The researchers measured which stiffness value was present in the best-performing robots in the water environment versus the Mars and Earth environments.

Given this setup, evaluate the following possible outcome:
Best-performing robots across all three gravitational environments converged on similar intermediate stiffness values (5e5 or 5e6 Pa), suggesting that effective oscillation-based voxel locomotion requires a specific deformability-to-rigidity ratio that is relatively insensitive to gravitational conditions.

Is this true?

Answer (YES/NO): NO